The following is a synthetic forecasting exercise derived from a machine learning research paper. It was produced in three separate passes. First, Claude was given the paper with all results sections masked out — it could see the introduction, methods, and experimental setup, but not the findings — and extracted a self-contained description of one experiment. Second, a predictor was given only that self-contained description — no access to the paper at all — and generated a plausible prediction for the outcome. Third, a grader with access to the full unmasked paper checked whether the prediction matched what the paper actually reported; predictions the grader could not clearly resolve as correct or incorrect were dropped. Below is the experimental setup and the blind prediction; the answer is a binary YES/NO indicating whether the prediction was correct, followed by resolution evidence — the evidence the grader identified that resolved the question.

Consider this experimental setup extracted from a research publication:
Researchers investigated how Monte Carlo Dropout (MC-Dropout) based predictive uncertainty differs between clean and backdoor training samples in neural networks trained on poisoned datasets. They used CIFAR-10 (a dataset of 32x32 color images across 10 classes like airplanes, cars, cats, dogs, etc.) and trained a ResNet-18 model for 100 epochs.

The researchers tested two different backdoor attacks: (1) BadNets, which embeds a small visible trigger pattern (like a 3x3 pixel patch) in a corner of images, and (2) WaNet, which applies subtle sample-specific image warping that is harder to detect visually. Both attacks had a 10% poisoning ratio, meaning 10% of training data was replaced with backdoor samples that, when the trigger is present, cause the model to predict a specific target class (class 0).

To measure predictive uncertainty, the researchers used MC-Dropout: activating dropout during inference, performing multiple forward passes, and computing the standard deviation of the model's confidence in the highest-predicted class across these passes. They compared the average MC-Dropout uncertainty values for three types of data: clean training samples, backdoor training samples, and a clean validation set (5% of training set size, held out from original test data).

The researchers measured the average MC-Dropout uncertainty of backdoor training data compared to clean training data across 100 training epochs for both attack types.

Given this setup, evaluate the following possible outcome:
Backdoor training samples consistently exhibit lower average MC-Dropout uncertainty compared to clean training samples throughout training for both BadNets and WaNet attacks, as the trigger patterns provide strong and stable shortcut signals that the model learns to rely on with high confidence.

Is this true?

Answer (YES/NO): NO